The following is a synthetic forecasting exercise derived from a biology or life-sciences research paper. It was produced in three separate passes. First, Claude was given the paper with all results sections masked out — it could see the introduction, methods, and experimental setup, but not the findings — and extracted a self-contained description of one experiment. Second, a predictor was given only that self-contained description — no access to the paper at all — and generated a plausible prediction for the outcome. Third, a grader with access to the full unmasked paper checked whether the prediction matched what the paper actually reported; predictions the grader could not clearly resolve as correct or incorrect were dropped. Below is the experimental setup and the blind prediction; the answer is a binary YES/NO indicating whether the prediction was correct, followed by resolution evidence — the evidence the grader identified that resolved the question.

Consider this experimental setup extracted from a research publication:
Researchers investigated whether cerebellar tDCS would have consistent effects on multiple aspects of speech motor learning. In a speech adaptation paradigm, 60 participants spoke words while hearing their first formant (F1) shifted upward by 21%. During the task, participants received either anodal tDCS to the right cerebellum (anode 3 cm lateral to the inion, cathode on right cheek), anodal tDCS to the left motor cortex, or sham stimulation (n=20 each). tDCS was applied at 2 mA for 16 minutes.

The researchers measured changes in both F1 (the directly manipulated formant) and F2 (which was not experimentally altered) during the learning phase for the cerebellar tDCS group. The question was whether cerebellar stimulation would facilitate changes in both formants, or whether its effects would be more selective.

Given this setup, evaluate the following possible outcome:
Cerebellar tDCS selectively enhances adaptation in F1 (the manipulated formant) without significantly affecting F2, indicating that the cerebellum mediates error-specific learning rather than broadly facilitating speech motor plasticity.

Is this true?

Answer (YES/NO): YES